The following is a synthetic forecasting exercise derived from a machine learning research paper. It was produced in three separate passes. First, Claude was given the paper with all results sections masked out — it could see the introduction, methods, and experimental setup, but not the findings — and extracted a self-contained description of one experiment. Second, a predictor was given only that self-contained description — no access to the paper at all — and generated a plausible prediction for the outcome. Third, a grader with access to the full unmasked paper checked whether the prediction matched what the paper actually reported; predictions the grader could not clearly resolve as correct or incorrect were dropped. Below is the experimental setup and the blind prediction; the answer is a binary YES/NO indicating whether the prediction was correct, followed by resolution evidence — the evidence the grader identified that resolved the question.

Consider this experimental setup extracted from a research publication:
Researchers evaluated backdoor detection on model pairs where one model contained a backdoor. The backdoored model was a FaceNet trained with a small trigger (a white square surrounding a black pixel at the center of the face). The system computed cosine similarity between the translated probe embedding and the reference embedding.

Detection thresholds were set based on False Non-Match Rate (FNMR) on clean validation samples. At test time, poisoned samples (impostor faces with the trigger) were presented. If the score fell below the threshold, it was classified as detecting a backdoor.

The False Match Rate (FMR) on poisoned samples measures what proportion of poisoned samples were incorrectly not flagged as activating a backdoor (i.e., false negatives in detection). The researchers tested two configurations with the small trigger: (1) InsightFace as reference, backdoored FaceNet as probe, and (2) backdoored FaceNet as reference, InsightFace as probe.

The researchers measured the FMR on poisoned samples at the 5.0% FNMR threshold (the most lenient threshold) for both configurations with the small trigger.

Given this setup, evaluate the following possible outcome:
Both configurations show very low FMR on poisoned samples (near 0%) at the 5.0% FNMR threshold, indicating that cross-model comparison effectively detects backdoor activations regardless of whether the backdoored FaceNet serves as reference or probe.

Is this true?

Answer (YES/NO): NO